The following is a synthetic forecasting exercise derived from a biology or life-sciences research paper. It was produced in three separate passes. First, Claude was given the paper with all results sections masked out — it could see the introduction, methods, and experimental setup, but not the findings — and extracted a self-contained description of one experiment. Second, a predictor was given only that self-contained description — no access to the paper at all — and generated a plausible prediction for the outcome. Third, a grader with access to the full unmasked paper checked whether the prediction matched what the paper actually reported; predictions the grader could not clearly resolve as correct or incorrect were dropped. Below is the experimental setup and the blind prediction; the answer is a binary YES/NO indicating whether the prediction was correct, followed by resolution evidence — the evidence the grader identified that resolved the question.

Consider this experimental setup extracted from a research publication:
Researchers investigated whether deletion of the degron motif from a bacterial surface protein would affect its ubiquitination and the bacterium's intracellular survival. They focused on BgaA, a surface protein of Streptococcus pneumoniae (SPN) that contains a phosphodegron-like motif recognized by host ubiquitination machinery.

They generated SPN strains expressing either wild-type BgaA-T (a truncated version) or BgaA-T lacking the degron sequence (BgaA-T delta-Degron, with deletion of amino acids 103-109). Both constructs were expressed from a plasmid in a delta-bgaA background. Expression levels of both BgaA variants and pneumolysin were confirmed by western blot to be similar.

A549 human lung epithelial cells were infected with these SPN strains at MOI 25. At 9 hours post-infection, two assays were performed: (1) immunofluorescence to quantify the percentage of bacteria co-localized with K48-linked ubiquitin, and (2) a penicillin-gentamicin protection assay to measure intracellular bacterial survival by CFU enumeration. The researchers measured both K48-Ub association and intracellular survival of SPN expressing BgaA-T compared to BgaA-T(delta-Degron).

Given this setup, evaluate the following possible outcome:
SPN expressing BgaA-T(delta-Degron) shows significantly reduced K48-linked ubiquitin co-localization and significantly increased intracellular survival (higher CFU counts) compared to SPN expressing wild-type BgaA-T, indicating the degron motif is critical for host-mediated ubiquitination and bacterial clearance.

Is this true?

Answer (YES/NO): YES